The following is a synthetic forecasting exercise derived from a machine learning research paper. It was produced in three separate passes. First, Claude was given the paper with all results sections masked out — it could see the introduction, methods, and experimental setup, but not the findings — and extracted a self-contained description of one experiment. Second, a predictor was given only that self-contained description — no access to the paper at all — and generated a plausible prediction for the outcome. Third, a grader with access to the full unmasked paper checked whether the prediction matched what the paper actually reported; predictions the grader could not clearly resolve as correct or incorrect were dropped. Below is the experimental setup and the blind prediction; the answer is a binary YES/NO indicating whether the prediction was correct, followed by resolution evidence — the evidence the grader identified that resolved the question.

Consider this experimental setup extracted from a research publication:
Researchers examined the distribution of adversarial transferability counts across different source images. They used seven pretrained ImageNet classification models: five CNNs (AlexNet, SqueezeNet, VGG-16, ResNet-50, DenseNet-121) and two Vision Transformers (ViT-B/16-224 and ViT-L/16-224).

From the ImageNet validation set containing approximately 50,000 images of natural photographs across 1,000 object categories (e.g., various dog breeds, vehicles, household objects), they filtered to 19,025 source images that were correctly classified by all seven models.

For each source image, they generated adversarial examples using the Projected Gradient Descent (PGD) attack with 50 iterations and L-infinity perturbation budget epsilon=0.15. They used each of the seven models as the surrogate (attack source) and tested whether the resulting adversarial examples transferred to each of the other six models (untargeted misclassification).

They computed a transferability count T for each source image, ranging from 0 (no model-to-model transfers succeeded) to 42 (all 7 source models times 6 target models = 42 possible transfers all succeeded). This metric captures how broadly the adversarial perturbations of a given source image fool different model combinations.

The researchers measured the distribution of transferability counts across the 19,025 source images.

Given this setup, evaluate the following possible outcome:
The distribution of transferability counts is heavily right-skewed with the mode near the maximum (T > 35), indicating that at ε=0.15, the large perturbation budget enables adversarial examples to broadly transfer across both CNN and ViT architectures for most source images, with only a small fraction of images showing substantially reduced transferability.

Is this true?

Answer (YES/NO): NO